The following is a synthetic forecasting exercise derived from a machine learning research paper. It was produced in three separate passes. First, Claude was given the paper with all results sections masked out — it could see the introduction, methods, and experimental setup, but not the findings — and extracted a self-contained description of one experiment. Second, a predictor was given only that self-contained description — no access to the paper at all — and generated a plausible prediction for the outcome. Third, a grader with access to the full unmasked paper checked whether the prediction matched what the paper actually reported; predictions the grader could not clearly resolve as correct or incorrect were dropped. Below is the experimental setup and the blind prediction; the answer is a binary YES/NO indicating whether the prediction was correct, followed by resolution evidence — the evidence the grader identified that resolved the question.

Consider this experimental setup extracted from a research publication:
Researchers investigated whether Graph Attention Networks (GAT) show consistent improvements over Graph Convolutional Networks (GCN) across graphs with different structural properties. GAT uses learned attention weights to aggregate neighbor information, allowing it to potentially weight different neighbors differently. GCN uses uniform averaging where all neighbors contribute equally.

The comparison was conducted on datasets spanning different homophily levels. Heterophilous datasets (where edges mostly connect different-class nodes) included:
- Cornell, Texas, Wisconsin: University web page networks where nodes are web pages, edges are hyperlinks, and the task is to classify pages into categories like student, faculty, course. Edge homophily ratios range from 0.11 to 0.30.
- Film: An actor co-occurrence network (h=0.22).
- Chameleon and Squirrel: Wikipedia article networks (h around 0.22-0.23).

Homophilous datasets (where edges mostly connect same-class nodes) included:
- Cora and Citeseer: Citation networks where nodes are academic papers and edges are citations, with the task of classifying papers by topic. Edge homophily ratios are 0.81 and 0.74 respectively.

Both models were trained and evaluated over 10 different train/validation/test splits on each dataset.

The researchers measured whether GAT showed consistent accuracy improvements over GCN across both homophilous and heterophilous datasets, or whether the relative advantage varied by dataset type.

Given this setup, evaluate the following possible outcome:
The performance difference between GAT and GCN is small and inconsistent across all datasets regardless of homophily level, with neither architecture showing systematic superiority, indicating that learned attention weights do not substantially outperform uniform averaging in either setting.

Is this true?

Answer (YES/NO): NO